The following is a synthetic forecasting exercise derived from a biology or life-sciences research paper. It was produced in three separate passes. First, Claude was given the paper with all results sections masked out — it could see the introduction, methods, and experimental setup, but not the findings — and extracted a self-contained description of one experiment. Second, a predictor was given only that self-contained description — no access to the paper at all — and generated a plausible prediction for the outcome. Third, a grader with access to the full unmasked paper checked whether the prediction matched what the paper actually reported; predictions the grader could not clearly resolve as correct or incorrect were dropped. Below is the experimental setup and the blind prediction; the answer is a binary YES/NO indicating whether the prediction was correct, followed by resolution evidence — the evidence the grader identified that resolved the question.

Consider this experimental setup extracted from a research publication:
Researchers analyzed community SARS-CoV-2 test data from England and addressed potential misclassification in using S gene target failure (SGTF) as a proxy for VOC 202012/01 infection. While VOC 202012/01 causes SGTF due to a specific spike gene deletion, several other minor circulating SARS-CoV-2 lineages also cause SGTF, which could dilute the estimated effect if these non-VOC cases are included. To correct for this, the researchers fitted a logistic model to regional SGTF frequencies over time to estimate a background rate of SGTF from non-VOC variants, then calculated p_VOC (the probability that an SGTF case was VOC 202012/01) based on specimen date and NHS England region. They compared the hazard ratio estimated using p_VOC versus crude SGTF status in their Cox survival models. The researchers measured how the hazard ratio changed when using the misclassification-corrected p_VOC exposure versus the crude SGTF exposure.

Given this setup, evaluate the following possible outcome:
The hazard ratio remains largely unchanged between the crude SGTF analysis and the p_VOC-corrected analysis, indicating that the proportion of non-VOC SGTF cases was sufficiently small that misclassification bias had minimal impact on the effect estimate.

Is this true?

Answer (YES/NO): NO